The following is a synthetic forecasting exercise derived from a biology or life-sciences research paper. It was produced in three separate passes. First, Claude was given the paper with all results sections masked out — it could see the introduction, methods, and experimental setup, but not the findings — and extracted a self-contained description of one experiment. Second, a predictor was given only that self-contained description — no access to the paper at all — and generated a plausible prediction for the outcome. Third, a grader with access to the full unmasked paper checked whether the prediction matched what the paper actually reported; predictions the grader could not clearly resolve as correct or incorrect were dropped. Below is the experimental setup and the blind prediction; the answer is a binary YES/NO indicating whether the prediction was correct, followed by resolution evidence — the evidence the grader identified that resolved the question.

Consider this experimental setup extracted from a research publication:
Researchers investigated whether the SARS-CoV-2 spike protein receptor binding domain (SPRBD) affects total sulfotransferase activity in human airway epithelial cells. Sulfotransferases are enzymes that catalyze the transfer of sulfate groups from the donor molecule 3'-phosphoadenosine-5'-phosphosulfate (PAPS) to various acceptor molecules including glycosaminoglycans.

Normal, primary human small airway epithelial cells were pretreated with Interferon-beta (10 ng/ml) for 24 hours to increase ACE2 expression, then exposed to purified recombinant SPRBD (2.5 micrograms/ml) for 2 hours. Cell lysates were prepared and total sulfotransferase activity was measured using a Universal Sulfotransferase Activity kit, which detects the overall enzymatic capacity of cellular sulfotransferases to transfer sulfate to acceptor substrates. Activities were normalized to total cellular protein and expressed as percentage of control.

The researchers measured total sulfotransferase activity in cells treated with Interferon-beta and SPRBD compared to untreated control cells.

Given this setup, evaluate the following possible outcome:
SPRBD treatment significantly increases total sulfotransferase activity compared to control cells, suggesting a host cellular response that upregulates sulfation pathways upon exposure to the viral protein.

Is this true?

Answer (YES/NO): YES